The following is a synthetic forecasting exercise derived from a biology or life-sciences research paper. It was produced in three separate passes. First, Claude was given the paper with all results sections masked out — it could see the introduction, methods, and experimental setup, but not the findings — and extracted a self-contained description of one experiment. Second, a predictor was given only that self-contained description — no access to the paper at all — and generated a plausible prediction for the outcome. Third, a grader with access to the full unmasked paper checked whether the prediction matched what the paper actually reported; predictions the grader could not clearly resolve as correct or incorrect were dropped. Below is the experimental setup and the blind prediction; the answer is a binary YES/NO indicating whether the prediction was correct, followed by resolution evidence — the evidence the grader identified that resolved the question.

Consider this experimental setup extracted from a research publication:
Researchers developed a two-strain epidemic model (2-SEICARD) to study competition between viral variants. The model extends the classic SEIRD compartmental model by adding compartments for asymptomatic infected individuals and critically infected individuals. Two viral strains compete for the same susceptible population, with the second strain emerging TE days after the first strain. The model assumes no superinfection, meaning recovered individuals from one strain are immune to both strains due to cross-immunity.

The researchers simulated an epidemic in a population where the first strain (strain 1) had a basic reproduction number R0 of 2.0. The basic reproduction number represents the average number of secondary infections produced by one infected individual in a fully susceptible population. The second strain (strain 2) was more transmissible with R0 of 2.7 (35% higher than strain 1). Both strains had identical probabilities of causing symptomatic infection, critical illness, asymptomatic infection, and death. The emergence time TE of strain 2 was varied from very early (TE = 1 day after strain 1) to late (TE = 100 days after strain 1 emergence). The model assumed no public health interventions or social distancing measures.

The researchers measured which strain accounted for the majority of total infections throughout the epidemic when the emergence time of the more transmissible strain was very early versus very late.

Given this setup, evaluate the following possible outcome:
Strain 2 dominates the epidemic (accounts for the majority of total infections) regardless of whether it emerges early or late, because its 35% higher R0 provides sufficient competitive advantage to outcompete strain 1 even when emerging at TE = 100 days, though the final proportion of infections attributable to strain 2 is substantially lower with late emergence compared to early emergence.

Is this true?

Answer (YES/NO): NO